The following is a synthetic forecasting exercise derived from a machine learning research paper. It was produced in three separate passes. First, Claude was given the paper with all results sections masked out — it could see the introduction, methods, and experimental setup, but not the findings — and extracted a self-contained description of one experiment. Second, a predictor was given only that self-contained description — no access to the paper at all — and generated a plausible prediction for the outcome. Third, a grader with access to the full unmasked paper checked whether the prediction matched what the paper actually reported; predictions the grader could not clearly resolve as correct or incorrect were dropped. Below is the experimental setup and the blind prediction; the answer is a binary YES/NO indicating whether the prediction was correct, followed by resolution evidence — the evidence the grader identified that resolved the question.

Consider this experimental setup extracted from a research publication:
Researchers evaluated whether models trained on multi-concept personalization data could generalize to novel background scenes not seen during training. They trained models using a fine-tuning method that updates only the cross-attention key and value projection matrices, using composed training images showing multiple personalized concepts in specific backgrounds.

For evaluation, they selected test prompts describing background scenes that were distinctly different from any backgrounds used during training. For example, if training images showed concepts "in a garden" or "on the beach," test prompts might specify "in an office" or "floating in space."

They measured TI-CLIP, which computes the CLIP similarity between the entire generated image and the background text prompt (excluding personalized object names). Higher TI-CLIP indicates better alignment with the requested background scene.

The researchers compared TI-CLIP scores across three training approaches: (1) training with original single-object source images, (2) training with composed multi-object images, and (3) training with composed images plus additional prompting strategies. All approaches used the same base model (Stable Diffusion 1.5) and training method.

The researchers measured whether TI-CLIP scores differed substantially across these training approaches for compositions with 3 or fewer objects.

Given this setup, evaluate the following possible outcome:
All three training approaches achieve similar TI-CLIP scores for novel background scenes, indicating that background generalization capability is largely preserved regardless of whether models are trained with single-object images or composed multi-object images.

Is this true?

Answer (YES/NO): YES